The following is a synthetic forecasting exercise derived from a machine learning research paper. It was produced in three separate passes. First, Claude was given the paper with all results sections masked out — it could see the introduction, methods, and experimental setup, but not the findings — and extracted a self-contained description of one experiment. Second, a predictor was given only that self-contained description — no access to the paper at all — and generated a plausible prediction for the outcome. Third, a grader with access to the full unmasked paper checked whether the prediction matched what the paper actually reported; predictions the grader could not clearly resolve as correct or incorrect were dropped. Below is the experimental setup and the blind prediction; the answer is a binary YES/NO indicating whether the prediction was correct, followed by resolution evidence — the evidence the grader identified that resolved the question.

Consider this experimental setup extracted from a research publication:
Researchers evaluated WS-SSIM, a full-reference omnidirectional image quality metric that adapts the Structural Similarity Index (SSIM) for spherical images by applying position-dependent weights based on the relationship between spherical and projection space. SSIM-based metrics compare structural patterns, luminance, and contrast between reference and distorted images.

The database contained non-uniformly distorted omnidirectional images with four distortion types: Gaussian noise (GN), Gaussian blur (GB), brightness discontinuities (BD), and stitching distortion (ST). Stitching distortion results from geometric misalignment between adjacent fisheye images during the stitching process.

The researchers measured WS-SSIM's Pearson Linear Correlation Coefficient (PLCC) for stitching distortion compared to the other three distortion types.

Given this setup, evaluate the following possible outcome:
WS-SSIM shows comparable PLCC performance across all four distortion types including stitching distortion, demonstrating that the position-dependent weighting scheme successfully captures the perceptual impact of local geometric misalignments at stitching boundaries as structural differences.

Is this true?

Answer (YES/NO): NO